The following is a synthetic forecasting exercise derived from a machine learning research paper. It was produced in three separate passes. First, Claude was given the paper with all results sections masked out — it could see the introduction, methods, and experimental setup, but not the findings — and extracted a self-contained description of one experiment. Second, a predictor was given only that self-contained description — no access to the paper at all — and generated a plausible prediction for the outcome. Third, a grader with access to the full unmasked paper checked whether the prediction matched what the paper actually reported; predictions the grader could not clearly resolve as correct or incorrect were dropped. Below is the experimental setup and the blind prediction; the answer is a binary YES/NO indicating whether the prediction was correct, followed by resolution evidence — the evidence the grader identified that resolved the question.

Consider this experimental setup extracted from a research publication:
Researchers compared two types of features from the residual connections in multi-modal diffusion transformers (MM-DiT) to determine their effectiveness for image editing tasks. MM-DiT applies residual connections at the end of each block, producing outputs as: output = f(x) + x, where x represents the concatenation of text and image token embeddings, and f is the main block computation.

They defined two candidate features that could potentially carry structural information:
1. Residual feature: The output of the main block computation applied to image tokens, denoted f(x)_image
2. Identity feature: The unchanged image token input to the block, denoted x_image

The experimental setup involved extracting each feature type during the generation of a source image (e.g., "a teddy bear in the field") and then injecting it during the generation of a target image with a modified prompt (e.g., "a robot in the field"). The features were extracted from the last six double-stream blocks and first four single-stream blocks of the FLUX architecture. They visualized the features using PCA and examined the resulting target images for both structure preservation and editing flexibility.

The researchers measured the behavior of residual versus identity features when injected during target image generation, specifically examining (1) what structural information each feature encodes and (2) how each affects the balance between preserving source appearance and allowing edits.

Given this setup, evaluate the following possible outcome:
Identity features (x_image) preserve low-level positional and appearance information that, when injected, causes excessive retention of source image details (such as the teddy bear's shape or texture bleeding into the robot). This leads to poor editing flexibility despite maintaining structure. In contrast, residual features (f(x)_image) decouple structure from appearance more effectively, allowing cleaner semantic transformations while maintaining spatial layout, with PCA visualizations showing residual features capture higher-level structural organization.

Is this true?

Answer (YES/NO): YES